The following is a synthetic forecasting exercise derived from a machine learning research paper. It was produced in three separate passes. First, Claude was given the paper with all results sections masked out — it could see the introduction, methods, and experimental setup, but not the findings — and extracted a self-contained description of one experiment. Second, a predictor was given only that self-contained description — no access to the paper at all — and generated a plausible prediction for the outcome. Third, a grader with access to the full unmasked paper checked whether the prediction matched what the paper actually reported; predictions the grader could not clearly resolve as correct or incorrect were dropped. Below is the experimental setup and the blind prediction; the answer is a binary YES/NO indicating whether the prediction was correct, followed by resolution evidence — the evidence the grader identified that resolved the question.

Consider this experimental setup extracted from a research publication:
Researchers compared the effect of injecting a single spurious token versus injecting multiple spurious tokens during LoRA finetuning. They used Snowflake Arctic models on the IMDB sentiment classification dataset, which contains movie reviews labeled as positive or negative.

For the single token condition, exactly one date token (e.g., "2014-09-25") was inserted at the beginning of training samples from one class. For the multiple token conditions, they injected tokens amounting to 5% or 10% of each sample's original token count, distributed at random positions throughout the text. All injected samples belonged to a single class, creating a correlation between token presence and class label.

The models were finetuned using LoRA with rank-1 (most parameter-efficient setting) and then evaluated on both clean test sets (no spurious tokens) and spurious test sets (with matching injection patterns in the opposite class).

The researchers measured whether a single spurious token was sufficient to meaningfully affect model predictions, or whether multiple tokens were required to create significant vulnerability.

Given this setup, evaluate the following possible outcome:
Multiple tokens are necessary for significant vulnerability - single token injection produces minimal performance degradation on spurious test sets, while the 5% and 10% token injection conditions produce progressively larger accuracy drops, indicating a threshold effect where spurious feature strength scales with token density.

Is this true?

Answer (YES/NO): NO